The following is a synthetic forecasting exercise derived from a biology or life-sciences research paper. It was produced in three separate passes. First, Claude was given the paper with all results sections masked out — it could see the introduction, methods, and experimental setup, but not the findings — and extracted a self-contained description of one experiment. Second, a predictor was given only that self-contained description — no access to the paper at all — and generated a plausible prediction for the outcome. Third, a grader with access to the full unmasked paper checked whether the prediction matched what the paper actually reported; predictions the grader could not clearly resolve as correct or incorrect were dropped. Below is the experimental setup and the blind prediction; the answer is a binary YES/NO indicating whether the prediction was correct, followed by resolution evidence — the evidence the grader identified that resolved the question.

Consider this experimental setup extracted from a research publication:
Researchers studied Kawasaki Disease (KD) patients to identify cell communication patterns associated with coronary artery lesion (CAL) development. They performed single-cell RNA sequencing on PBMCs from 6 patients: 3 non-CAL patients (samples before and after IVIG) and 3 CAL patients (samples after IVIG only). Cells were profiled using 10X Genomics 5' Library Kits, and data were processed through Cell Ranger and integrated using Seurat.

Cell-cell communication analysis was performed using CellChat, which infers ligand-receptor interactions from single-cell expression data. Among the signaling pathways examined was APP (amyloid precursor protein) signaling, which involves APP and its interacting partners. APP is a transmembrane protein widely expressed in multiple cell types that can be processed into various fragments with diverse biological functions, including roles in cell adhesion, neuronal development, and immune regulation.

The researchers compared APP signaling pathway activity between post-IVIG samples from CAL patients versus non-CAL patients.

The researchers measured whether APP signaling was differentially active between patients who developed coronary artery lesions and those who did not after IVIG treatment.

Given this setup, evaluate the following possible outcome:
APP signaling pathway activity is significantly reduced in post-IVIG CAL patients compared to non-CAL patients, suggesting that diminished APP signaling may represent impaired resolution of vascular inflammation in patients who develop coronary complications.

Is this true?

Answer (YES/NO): NO